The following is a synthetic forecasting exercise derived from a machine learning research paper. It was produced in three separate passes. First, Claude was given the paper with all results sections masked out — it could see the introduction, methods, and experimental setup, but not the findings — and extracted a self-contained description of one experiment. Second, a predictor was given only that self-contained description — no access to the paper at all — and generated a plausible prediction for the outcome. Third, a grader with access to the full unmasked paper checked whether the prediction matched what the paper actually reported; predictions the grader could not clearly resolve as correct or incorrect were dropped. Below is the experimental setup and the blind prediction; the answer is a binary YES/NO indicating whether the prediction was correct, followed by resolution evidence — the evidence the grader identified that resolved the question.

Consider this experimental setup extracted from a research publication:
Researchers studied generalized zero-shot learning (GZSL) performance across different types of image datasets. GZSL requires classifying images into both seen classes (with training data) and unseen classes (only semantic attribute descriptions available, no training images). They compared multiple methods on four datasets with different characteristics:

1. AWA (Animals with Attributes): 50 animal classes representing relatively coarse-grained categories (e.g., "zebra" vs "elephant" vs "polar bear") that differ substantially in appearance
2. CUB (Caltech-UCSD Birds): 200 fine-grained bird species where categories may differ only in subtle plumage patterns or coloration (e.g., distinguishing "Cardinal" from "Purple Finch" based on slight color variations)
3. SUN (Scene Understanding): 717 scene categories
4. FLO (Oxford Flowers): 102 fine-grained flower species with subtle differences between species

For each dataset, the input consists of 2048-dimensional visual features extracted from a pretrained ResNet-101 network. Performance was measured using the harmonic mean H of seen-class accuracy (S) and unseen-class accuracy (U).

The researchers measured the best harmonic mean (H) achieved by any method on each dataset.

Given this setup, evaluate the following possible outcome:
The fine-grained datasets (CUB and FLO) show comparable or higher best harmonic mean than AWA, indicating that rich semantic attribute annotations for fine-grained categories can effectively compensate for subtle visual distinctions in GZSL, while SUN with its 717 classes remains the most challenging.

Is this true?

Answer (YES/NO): NO